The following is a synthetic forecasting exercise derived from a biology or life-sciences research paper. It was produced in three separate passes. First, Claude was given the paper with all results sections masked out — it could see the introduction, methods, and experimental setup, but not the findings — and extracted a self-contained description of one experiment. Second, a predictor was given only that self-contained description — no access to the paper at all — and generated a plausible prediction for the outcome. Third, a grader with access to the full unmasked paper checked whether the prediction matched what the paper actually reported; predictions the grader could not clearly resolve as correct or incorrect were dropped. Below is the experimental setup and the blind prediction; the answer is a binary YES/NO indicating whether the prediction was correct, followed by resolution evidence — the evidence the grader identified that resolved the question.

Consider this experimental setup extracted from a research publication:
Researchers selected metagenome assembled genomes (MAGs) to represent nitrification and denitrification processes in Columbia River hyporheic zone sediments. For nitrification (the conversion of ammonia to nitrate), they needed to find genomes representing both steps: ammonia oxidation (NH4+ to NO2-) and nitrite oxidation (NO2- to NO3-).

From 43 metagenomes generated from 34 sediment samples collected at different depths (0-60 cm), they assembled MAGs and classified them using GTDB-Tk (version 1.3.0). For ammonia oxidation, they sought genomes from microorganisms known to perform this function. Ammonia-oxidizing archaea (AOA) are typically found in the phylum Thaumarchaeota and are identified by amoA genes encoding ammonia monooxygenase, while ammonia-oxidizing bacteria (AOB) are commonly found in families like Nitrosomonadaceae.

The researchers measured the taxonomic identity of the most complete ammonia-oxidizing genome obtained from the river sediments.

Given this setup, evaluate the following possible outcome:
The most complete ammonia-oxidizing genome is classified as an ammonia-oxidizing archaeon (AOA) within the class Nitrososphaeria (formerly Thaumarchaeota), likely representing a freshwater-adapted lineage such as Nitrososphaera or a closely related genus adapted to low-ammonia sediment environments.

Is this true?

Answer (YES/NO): YES